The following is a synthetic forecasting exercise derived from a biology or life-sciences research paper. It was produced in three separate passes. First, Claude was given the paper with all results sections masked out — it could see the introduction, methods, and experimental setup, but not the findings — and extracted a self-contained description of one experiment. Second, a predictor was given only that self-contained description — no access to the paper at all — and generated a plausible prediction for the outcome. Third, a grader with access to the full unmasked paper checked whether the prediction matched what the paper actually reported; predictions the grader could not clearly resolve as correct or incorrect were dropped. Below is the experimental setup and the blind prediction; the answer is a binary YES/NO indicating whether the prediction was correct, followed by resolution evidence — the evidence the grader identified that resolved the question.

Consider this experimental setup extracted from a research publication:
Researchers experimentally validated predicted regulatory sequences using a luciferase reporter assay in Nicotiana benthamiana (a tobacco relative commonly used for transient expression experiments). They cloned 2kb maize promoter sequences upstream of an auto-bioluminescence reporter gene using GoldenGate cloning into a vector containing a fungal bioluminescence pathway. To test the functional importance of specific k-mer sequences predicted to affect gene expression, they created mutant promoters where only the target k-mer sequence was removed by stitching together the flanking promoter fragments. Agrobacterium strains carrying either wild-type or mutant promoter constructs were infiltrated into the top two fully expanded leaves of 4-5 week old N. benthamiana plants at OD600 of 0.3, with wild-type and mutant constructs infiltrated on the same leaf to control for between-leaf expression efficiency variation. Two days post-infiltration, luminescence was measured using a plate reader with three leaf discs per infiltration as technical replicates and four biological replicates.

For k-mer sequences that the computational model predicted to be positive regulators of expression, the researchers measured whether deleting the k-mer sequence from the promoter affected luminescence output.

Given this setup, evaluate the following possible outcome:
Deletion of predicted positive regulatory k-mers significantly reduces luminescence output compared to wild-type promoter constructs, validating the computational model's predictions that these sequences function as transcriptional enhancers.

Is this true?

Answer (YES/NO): NO